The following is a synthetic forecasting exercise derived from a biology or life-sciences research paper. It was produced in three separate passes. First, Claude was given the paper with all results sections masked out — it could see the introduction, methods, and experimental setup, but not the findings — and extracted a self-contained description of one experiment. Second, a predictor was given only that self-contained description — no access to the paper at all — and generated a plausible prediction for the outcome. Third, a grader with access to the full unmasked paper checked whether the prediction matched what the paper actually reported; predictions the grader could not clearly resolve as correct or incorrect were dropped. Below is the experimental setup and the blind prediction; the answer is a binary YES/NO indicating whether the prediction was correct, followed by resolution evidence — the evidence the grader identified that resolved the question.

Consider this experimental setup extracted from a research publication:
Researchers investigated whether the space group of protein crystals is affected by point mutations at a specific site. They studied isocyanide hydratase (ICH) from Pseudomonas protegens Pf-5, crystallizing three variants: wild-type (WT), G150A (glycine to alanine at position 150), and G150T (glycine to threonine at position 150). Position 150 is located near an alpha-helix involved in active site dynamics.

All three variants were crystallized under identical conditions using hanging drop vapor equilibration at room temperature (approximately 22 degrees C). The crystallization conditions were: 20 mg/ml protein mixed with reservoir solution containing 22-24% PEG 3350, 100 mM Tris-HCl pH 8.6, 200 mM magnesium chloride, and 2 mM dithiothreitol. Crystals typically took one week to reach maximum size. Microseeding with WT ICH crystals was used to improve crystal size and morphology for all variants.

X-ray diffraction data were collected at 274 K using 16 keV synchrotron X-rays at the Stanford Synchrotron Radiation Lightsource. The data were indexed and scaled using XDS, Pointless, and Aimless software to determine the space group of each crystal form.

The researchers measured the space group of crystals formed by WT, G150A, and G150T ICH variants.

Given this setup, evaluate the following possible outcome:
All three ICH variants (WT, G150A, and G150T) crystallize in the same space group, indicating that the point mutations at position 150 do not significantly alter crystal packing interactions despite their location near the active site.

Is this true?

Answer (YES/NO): NO